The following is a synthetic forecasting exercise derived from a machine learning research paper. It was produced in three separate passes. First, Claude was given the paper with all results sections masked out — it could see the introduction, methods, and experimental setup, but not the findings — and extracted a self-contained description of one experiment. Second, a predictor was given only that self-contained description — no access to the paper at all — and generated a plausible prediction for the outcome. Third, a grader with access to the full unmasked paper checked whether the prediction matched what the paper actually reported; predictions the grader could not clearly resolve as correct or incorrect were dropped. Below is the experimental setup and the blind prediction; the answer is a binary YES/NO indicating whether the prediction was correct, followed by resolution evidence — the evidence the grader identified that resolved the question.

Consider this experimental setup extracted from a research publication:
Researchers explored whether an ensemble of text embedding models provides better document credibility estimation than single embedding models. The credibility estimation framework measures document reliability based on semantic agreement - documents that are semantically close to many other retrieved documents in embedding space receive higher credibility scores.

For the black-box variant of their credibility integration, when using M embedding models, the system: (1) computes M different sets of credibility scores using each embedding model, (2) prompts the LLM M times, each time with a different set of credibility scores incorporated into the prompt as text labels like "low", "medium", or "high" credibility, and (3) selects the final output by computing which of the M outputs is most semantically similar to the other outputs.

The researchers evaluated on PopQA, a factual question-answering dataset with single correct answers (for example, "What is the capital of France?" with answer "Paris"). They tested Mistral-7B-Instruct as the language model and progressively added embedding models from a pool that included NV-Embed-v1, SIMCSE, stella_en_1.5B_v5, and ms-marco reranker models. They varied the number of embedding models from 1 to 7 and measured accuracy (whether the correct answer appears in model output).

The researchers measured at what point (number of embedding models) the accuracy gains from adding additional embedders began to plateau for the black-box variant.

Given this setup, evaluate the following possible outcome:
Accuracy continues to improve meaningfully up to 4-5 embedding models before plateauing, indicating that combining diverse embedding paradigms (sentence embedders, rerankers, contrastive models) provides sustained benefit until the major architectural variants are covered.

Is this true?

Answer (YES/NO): NO